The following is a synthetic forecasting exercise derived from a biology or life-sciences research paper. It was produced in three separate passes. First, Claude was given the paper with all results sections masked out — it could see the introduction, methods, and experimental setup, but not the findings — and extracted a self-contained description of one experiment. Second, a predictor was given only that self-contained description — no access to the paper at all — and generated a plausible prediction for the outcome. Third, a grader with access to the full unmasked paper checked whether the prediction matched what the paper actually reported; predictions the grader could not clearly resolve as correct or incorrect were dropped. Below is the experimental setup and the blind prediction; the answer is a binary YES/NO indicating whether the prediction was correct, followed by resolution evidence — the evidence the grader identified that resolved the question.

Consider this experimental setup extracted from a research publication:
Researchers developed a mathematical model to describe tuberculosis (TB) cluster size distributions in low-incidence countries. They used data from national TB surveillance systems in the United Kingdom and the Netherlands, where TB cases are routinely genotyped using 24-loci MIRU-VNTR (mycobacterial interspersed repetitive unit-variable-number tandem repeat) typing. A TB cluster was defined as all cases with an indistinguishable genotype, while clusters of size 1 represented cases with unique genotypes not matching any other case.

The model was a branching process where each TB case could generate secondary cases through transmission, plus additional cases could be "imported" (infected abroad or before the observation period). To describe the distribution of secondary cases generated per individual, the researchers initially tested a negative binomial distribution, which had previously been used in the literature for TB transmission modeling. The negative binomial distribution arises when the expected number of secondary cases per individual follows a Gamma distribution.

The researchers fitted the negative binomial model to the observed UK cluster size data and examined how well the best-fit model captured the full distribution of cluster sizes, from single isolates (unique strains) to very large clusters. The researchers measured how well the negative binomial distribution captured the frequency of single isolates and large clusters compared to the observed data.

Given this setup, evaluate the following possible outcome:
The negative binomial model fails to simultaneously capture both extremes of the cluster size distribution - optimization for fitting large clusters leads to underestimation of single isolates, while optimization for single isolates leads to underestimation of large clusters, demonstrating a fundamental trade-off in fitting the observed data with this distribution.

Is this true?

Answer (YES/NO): YES